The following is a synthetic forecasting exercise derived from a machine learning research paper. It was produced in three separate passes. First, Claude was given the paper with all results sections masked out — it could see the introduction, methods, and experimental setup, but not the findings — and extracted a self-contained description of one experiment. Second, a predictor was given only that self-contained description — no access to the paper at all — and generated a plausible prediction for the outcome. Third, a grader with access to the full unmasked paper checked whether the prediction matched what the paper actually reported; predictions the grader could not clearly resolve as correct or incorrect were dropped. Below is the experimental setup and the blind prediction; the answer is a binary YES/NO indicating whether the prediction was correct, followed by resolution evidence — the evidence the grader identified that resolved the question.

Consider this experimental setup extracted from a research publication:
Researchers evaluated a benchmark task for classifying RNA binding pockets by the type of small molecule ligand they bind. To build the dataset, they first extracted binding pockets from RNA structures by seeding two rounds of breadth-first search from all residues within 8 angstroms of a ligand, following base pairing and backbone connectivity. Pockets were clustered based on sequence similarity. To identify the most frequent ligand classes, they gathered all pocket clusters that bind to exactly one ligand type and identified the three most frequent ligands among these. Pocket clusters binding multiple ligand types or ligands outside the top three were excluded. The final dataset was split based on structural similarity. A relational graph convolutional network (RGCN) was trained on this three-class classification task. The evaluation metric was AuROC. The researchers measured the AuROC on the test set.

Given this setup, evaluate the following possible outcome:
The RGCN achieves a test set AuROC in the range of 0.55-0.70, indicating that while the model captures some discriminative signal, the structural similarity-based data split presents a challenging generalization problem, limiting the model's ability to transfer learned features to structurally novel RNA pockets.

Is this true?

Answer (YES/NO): NO